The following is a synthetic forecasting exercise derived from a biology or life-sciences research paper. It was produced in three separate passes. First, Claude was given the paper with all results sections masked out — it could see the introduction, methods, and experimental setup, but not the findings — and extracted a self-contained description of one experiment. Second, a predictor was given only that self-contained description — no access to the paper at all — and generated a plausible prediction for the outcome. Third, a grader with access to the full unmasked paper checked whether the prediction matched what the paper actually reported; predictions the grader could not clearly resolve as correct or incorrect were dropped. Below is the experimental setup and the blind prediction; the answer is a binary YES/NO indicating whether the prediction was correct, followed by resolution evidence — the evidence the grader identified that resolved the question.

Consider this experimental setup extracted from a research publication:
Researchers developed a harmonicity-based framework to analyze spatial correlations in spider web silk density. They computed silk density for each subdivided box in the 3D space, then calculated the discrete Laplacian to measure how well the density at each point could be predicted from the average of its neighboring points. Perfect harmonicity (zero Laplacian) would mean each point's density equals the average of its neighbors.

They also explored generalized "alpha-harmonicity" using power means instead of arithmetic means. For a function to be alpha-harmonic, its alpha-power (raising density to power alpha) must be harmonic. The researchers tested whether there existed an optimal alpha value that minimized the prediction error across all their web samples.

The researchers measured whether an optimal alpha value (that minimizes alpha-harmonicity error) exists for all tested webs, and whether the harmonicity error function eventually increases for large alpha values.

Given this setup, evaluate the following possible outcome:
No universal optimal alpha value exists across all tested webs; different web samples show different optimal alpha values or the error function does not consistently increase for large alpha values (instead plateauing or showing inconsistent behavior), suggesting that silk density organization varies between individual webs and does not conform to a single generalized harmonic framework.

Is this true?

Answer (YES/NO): NO